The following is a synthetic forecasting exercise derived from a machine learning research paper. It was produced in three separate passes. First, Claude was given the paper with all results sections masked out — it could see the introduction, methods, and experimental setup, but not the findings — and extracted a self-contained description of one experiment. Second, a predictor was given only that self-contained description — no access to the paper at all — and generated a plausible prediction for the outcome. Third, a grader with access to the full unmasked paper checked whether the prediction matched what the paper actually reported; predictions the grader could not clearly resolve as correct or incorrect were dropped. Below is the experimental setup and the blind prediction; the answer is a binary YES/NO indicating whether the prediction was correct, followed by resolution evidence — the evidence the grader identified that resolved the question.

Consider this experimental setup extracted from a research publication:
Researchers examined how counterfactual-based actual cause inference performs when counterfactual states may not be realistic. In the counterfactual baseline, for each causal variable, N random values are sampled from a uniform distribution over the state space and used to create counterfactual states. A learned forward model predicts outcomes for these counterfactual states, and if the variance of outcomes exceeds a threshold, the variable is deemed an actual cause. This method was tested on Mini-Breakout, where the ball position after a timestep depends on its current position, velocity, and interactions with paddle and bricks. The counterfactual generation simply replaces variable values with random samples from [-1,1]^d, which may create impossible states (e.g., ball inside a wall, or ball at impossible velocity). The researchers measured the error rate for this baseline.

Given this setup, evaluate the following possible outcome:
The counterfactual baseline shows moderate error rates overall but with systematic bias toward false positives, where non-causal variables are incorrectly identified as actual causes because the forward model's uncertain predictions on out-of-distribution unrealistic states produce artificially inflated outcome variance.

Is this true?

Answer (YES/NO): NO